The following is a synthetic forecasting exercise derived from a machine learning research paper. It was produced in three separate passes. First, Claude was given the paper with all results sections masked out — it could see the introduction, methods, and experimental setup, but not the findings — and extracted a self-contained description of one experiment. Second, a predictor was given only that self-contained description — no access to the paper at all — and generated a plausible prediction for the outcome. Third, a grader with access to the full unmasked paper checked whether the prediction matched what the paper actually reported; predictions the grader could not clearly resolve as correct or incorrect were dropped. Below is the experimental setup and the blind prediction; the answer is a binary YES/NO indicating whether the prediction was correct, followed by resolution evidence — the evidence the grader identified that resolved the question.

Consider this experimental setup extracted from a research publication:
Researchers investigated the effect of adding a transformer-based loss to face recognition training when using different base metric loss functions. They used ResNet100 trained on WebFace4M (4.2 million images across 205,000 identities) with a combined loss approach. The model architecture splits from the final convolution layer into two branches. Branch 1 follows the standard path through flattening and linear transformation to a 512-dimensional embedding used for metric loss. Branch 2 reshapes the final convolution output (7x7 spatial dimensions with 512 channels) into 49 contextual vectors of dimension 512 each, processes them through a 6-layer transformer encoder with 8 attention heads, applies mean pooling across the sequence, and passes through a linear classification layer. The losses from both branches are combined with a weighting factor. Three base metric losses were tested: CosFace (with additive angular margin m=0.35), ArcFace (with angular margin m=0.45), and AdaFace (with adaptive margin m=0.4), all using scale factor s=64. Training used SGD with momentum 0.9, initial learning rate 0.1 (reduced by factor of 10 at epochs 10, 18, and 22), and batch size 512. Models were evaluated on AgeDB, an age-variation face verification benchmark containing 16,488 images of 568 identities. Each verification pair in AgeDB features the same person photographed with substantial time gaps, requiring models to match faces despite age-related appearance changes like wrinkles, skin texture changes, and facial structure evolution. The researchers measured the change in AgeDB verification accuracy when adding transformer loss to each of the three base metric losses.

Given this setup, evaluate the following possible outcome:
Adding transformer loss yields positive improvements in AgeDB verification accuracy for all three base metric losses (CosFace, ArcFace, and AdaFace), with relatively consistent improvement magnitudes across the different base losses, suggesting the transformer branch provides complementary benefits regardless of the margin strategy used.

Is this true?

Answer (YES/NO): NO